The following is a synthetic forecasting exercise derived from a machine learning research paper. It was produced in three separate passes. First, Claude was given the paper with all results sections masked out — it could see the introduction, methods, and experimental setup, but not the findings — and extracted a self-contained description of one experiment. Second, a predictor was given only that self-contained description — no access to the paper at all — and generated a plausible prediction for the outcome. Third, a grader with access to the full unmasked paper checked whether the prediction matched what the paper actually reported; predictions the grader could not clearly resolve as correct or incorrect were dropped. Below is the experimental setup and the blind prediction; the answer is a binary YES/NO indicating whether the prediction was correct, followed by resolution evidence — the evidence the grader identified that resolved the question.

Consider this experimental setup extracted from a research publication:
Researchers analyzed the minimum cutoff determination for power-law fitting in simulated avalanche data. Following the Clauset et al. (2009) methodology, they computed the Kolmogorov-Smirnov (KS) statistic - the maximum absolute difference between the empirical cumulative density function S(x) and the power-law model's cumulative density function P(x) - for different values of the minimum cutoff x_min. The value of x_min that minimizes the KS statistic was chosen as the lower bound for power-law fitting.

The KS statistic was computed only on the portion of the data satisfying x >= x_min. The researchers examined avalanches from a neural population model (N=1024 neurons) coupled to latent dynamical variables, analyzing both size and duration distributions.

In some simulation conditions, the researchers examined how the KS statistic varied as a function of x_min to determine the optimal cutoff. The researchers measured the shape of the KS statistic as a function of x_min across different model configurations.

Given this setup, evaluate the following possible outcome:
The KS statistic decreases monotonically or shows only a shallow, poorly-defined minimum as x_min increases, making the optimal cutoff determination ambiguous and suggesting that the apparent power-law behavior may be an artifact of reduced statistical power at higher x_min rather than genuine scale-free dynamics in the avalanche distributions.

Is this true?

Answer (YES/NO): NO